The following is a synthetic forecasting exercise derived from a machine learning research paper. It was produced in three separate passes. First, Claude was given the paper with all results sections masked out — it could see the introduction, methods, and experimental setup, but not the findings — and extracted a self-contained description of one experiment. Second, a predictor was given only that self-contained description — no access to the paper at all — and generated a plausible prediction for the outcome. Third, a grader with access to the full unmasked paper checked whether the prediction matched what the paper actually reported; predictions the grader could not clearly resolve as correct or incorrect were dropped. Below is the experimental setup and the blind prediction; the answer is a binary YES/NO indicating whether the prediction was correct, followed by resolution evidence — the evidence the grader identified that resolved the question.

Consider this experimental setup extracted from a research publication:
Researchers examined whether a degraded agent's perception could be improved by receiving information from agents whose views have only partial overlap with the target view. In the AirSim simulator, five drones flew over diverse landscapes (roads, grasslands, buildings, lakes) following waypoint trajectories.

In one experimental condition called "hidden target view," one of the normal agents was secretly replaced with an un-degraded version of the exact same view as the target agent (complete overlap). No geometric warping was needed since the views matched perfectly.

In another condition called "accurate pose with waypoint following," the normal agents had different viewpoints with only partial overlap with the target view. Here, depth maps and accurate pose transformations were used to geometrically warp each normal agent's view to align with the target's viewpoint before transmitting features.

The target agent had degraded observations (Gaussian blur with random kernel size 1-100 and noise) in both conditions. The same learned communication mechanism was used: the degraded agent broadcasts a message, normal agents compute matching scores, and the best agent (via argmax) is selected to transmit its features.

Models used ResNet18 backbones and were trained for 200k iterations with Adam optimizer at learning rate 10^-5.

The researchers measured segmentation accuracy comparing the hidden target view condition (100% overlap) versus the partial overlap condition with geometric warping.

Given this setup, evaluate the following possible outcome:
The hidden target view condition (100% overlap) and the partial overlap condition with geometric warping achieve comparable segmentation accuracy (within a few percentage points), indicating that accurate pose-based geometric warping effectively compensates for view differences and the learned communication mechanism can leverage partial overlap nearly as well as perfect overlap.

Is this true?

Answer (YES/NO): NO